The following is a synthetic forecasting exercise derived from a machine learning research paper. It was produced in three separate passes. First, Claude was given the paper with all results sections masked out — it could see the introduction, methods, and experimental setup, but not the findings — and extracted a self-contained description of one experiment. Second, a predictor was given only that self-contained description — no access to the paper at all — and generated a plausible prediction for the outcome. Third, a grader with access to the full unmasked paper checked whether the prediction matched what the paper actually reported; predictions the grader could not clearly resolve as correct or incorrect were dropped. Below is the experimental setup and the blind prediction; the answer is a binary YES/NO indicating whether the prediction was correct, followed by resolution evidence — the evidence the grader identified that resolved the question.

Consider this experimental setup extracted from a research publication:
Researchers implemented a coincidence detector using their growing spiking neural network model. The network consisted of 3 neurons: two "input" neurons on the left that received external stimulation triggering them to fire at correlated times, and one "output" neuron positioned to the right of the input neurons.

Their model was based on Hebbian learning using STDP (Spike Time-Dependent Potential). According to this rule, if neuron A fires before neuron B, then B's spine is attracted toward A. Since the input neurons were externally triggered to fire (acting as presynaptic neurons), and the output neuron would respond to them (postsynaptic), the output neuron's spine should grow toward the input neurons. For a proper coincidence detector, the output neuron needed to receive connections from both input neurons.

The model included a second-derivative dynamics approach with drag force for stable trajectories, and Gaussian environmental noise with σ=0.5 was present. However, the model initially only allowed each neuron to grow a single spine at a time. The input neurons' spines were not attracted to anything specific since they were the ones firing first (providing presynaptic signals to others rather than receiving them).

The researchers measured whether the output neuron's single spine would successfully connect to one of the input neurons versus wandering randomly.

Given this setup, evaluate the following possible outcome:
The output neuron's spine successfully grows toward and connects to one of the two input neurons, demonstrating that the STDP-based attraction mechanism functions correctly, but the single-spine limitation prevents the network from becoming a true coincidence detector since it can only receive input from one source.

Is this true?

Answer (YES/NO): YES